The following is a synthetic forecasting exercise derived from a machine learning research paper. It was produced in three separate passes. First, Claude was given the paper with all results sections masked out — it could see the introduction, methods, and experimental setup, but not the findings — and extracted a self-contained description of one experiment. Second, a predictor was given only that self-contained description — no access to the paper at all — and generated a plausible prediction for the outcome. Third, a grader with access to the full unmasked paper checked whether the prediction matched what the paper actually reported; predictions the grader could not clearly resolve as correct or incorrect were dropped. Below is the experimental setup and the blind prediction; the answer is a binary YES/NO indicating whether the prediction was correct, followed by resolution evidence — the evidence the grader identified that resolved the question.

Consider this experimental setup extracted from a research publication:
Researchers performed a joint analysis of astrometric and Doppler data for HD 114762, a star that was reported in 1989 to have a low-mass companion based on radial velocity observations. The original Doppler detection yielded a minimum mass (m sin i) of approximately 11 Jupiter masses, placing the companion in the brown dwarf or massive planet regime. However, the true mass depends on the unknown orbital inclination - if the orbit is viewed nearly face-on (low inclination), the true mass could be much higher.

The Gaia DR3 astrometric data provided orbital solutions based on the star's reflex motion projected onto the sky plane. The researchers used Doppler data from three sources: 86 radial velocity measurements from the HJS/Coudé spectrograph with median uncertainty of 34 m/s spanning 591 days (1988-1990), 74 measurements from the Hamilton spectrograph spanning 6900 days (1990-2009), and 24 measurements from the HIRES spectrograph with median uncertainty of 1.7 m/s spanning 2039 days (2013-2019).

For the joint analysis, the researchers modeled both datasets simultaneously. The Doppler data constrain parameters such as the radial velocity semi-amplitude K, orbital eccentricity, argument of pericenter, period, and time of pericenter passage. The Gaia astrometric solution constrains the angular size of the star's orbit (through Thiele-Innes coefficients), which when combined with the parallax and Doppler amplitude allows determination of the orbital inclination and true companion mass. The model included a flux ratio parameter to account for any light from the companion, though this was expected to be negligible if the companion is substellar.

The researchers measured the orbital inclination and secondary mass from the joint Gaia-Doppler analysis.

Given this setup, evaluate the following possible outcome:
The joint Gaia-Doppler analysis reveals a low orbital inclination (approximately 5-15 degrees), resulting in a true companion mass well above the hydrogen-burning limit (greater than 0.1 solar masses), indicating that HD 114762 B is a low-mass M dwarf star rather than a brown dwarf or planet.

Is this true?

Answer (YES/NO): NO